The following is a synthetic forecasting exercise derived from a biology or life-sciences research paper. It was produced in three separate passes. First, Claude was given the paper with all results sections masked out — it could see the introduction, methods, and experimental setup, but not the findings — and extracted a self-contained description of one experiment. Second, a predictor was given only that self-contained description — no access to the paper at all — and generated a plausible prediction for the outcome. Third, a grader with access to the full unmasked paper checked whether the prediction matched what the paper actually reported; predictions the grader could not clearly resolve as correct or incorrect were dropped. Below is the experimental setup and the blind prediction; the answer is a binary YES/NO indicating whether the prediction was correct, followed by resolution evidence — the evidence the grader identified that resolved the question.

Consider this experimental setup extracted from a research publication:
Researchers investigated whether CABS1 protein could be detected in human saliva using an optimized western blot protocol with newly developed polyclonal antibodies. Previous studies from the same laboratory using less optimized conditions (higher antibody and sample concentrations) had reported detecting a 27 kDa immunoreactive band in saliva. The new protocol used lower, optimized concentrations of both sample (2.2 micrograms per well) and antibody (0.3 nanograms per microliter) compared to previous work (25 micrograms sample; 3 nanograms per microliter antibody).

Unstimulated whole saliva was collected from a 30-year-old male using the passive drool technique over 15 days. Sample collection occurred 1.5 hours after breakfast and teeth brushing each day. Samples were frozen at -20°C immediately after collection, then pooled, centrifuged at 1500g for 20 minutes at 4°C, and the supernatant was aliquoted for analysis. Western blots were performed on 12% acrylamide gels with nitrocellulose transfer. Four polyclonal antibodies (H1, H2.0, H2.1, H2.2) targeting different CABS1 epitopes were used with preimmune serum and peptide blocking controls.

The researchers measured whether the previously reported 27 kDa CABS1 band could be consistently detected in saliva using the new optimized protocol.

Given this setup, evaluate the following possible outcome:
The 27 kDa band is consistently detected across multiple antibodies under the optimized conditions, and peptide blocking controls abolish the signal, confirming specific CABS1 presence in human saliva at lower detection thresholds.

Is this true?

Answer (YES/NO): NO